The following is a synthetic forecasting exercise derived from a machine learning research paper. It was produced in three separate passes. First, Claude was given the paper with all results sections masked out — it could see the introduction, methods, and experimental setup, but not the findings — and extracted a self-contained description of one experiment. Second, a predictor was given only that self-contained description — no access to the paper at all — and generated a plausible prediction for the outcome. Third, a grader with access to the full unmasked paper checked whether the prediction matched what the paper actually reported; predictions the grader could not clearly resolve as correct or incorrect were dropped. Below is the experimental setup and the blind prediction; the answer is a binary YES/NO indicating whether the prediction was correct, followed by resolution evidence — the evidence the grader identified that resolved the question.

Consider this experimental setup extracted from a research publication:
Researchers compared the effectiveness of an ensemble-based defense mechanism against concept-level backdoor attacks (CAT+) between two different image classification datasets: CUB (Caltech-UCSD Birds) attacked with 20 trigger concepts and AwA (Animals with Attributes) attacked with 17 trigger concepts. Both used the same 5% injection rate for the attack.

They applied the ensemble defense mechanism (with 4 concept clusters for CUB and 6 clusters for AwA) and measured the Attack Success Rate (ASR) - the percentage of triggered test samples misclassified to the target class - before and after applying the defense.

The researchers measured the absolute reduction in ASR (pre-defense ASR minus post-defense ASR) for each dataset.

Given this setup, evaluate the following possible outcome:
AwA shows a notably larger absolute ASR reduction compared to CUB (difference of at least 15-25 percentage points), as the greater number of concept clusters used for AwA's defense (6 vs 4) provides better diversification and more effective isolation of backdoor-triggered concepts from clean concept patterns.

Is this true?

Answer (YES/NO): NO